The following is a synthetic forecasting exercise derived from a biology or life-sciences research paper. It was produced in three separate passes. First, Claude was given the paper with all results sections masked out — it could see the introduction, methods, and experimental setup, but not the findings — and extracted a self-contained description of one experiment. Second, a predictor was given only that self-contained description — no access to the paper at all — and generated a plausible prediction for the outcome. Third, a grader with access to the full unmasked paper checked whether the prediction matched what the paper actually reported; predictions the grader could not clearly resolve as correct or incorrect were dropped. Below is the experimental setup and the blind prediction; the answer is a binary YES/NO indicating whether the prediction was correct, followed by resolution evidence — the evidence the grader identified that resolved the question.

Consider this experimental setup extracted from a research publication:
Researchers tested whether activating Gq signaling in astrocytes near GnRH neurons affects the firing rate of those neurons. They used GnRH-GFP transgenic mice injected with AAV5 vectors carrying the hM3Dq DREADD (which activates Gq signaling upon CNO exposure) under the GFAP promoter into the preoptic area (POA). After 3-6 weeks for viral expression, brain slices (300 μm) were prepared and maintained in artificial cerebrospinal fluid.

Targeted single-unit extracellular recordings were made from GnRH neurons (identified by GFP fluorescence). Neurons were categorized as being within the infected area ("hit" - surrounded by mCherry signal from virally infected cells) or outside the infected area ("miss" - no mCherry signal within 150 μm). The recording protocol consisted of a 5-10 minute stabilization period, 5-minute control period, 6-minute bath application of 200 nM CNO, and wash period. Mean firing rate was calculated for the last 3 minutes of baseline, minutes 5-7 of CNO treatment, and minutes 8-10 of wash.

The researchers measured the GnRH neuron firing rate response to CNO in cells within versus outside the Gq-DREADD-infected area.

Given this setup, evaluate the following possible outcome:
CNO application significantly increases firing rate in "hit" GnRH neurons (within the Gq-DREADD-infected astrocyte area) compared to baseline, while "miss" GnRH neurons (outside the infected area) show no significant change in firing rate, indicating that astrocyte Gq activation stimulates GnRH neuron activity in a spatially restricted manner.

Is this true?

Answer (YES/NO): YES